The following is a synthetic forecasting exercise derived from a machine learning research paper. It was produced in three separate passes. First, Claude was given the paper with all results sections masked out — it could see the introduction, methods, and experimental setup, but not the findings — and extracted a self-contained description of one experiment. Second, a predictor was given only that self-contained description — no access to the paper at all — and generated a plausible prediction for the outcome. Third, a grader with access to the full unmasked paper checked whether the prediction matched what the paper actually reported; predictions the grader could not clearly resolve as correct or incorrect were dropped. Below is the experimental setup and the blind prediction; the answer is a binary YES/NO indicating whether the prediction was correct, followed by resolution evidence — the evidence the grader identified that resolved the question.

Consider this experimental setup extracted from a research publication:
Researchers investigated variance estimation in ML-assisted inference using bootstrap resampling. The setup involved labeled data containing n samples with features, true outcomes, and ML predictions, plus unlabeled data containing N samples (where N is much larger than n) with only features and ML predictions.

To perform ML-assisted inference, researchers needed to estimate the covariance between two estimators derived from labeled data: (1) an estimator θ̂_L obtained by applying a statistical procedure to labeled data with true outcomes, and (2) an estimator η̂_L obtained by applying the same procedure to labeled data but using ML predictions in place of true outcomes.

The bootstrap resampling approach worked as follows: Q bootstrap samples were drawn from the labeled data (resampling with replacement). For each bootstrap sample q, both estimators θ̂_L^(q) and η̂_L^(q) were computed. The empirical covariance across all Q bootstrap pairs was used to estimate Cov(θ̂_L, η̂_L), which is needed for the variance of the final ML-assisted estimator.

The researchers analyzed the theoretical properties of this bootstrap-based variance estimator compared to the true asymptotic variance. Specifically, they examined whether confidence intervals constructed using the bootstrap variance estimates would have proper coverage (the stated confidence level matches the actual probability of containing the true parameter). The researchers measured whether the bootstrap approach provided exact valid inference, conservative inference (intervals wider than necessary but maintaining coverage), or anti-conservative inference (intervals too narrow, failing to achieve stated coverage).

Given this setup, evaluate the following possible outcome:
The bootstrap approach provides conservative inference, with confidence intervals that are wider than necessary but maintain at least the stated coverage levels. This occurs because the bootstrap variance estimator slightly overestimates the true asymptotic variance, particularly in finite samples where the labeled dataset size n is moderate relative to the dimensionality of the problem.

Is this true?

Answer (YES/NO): NO